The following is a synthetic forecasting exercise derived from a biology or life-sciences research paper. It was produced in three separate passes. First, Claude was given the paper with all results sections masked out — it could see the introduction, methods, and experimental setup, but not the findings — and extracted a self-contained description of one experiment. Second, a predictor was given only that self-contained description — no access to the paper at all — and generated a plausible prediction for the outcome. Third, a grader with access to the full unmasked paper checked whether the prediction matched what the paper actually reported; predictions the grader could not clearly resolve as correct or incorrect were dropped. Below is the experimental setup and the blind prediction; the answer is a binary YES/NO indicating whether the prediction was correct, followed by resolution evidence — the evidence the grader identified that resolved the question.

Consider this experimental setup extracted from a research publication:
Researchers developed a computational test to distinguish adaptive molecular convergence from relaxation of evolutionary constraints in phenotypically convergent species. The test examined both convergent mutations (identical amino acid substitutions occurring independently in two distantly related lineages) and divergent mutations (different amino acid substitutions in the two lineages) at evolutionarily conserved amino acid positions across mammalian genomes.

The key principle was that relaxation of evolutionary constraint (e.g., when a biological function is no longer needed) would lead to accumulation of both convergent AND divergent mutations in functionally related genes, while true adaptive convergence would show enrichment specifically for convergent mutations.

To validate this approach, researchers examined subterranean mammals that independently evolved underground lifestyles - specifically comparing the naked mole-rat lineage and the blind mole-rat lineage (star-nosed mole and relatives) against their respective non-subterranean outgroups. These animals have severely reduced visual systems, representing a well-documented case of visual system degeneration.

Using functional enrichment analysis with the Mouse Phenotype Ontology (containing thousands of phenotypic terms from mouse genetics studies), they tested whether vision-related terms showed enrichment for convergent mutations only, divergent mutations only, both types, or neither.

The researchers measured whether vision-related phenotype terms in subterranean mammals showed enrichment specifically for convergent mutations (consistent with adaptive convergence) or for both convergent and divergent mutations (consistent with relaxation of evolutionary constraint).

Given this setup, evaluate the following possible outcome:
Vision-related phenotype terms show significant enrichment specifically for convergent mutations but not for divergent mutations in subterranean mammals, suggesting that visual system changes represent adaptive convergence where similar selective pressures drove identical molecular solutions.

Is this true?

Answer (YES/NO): NO